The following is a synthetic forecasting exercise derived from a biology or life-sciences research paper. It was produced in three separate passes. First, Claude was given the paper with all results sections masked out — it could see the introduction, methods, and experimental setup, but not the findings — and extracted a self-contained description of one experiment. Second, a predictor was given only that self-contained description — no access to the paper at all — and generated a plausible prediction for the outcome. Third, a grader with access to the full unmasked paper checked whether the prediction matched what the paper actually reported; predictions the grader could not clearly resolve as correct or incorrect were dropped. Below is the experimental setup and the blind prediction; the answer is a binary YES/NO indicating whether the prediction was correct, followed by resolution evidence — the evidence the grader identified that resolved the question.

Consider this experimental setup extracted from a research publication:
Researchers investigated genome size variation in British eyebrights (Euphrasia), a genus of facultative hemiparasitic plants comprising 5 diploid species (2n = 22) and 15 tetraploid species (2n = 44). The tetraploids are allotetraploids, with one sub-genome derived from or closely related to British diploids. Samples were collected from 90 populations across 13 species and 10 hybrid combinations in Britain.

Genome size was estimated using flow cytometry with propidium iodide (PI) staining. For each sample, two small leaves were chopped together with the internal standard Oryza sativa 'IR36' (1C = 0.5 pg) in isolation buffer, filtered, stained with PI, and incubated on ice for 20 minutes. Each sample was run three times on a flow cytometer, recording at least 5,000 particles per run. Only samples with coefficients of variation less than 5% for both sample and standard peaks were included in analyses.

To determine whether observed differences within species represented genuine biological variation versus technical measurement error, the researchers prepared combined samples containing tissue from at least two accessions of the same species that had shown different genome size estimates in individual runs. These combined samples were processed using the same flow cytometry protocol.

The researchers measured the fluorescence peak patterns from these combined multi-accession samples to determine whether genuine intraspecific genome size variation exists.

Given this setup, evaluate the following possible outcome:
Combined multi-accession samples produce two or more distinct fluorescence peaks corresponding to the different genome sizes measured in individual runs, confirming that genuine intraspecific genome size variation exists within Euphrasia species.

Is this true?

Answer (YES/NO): YES